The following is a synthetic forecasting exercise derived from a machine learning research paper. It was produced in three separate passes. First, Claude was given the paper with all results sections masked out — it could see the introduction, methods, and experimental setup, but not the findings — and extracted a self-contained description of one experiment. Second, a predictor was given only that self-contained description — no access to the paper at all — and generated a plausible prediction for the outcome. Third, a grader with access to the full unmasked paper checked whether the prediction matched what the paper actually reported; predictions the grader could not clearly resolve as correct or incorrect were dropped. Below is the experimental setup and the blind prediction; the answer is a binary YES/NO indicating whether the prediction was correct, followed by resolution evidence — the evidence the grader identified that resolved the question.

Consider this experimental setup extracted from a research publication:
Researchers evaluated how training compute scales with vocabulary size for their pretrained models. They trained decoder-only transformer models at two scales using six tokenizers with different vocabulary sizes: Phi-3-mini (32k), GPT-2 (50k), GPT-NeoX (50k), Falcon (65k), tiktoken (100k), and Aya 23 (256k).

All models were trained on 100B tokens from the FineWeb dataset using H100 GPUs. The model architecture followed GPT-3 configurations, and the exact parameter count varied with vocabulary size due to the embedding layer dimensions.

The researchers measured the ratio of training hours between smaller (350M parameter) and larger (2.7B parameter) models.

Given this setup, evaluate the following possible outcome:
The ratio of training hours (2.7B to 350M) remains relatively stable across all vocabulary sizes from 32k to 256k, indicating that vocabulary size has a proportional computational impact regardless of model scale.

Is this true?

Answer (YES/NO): NO